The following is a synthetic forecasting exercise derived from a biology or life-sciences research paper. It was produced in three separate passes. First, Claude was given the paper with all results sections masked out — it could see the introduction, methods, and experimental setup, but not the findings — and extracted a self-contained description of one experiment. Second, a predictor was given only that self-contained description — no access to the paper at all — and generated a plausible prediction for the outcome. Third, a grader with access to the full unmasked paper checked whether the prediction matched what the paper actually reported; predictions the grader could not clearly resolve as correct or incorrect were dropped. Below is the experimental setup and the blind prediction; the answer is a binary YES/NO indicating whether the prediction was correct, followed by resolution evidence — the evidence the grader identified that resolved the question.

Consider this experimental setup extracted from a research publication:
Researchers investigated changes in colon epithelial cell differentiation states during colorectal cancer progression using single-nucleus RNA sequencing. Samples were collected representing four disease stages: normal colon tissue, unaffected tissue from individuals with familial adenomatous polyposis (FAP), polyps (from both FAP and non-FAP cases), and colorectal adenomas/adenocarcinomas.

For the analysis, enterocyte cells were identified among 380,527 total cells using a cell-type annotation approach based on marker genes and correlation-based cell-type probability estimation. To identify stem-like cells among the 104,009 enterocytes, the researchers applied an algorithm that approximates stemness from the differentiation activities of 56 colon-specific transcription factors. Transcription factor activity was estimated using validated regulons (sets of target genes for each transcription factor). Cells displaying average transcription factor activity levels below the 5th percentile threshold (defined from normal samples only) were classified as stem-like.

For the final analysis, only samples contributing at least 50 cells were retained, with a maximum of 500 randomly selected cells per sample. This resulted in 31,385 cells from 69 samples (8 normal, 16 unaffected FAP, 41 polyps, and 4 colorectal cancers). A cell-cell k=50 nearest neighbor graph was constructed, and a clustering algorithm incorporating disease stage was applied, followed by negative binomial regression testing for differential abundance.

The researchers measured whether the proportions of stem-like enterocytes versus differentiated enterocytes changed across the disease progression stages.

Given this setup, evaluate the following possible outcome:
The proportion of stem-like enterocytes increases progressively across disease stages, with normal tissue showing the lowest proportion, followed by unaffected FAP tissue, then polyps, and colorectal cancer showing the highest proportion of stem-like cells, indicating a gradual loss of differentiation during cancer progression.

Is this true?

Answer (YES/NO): NO